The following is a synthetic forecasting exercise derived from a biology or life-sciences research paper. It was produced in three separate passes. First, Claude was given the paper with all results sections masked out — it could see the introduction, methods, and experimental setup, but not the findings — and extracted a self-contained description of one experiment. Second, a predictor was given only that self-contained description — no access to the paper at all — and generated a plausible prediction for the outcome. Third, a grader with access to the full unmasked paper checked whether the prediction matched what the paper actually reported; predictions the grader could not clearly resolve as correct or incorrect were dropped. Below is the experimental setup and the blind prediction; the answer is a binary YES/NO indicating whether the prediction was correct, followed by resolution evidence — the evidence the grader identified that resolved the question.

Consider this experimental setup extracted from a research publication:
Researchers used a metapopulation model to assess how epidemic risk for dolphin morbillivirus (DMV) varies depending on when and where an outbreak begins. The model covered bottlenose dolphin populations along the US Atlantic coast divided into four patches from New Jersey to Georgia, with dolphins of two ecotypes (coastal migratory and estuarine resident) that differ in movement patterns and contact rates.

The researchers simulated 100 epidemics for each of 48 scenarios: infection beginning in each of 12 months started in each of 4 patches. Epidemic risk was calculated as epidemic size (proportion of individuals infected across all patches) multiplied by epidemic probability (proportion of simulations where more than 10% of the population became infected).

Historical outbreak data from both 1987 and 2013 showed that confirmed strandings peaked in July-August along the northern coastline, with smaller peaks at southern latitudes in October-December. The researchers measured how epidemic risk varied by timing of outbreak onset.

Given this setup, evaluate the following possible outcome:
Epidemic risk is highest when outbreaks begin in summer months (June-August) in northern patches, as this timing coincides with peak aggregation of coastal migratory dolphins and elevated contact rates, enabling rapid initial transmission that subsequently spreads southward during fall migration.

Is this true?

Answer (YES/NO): NO